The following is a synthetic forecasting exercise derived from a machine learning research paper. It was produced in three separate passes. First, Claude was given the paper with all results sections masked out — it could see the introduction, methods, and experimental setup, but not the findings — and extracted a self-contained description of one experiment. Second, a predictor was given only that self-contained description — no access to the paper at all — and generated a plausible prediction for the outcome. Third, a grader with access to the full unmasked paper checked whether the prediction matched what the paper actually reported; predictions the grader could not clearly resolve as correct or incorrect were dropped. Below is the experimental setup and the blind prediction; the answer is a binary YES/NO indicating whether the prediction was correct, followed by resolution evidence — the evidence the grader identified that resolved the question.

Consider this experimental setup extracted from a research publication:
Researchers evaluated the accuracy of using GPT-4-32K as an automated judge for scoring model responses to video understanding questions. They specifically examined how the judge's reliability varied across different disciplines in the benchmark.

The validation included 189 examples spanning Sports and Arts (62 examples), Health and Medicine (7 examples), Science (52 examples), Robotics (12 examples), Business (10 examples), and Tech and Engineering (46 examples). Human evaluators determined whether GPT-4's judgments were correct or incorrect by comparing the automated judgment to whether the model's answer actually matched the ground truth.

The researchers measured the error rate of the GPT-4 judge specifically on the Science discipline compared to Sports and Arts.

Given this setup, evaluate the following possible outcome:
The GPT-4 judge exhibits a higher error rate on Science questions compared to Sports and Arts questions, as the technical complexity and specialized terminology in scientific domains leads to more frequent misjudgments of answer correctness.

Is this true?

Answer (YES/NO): NO